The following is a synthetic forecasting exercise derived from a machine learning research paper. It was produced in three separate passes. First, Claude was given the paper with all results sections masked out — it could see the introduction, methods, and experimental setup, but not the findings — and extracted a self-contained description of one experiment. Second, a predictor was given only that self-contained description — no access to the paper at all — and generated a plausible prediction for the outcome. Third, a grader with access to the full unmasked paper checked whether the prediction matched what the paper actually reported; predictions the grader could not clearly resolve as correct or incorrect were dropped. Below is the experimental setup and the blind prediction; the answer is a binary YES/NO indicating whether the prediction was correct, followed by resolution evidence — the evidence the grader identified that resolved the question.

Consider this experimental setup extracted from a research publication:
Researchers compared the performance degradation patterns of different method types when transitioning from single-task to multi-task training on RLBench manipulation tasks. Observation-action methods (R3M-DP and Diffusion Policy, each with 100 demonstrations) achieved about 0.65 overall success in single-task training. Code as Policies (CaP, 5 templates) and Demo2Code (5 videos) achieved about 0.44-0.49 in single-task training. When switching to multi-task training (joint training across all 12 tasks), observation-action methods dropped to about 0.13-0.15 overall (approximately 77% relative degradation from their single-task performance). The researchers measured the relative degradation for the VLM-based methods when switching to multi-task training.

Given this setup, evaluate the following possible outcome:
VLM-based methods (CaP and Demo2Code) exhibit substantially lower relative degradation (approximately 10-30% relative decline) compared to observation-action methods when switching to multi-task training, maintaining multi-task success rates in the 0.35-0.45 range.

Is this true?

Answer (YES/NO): NO